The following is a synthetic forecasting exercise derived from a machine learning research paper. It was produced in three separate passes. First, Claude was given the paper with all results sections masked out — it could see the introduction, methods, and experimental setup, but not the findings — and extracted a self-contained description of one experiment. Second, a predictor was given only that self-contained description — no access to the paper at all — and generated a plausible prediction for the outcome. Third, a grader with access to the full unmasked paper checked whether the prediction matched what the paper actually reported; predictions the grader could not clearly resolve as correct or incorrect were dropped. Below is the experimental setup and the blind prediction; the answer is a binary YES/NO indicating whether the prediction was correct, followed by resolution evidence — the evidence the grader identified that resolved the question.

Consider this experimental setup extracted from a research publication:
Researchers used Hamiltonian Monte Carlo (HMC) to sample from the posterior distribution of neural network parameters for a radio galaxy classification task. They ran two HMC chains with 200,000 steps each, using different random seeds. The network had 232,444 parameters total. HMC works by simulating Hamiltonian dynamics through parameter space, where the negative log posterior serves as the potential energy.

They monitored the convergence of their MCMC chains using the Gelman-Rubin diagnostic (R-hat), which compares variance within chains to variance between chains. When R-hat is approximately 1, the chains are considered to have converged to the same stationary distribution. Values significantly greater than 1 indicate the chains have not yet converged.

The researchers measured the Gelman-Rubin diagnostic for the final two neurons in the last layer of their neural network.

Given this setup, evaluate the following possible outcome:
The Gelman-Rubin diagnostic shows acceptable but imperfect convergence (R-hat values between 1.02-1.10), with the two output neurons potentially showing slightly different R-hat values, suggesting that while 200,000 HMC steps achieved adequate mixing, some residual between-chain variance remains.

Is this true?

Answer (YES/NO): NO